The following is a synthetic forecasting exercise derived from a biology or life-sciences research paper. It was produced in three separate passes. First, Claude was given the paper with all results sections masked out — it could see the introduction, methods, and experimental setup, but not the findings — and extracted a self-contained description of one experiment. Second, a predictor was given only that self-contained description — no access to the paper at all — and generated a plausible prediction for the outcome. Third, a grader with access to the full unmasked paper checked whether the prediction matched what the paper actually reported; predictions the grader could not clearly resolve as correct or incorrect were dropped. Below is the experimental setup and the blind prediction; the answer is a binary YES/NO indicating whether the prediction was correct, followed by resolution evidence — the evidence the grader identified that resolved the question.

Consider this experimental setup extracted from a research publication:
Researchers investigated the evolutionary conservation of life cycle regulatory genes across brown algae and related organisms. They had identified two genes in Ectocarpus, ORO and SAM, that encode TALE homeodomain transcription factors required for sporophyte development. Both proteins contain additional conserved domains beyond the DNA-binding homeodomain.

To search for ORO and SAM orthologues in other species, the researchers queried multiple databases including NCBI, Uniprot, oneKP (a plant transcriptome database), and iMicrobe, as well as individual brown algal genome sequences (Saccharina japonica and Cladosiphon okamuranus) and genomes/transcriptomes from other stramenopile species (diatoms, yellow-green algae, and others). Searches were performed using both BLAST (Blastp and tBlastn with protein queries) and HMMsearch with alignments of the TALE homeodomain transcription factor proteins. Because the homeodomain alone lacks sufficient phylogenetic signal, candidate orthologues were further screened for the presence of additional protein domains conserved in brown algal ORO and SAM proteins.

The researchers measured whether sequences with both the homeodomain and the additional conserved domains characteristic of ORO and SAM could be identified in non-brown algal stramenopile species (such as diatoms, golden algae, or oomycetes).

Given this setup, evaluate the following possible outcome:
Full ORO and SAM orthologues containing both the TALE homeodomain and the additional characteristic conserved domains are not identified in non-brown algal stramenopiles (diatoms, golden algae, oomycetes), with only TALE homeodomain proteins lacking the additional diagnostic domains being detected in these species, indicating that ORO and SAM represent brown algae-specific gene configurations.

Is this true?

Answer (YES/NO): NO